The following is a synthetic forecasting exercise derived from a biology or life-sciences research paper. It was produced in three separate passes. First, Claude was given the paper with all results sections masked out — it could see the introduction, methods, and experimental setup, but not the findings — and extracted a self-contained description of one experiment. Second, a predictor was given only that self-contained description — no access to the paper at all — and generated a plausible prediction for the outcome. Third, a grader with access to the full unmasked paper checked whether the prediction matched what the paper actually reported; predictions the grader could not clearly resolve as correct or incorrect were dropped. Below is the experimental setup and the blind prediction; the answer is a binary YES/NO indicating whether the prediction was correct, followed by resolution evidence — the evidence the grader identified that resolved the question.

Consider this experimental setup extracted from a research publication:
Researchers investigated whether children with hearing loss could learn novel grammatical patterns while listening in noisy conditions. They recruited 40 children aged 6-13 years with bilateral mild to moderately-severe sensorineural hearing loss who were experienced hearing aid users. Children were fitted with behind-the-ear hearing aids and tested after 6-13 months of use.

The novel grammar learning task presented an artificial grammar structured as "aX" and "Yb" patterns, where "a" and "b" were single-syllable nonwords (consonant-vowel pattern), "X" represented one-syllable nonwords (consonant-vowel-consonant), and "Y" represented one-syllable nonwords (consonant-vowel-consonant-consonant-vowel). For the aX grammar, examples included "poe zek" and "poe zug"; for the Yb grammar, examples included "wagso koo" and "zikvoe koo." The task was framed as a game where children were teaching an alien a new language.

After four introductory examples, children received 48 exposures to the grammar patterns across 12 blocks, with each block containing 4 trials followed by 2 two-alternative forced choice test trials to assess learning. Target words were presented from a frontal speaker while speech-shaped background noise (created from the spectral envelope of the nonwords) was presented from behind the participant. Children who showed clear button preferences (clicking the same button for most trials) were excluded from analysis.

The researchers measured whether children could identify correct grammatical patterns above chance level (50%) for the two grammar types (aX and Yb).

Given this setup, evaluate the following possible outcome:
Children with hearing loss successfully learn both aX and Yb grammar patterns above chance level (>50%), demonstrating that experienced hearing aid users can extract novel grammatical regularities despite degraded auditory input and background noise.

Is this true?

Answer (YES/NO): NO